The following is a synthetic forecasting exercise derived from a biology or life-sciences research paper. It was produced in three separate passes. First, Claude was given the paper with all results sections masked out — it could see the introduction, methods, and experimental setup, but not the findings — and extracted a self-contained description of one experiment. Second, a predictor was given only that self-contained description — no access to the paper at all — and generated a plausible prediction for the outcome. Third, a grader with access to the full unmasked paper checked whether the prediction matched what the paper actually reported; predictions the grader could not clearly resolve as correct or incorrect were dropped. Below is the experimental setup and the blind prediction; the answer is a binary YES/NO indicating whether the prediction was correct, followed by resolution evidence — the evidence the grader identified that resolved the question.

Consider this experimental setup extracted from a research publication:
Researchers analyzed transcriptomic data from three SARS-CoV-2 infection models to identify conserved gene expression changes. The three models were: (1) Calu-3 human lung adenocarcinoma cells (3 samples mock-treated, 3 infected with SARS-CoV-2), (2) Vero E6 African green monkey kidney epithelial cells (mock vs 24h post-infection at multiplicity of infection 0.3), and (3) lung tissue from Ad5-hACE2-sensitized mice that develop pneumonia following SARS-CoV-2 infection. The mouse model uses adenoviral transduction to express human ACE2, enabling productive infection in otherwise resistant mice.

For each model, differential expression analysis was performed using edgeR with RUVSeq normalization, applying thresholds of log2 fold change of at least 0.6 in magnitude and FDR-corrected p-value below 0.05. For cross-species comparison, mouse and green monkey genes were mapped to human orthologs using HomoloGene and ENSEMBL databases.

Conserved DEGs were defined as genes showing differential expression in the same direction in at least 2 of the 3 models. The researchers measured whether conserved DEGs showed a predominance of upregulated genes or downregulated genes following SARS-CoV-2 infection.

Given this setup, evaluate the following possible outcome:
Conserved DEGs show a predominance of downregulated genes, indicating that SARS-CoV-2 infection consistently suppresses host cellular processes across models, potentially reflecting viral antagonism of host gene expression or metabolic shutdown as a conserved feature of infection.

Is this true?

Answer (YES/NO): NO